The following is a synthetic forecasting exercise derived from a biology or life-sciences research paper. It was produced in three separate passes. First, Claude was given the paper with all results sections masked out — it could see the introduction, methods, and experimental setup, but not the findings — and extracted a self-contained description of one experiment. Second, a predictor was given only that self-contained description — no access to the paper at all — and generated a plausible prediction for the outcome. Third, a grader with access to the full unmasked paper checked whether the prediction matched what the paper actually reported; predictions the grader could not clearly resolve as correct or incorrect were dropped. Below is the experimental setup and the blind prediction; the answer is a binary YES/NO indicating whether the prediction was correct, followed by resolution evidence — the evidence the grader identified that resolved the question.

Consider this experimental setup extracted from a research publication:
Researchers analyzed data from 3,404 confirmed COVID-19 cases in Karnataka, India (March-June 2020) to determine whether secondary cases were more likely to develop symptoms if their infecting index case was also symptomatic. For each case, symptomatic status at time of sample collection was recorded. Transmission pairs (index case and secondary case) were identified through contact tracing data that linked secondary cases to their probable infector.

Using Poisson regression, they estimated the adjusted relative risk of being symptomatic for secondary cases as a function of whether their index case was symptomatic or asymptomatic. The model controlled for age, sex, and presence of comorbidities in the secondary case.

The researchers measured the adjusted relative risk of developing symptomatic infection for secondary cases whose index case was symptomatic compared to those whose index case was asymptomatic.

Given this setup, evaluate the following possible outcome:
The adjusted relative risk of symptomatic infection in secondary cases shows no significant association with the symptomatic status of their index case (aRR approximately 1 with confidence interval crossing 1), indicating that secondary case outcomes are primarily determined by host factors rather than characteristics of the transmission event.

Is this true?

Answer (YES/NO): NO